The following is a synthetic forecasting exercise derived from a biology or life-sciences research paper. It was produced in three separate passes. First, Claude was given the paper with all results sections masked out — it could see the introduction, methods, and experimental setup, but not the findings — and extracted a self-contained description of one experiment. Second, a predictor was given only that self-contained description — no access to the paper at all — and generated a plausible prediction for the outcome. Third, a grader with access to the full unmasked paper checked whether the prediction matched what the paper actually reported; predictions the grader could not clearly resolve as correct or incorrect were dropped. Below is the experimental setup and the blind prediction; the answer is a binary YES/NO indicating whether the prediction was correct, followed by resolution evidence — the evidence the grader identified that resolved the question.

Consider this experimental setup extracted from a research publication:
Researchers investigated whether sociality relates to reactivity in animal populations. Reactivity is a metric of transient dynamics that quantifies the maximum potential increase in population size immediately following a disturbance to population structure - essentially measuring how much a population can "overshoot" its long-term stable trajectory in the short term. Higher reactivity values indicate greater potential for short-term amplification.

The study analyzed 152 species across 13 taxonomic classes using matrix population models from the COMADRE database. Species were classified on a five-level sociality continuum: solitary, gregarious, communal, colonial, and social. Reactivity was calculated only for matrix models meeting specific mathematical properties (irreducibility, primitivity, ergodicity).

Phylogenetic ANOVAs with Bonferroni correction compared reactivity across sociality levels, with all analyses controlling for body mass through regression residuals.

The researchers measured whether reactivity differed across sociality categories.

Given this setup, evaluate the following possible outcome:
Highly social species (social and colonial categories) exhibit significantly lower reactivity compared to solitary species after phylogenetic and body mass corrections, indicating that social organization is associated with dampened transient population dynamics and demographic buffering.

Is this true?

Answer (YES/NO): NO